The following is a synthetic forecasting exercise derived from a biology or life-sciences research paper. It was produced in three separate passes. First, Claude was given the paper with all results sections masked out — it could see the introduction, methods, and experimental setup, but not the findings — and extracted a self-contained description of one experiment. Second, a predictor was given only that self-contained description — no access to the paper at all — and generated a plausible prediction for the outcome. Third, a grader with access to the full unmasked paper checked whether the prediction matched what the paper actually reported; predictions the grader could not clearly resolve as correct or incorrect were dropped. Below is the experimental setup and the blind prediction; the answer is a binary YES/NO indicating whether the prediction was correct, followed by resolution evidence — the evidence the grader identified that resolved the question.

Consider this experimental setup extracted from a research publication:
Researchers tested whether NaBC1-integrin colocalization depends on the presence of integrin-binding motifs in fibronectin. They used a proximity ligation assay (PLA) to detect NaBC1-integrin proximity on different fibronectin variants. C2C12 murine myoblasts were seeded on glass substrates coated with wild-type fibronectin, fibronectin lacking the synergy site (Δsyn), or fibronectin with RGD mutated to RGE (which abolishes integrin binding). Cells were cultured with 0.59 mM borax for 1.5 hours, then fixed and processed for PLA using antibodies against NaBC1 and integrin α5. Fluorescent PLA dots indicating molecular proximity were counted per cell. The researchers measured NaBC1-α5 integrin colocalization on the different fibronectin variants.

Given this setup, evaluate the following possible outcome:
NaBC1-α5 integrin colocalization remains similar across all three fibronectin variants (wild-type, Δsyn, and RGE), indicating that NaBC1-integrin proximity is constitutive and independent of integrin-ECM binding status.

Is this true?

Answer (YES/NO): NO